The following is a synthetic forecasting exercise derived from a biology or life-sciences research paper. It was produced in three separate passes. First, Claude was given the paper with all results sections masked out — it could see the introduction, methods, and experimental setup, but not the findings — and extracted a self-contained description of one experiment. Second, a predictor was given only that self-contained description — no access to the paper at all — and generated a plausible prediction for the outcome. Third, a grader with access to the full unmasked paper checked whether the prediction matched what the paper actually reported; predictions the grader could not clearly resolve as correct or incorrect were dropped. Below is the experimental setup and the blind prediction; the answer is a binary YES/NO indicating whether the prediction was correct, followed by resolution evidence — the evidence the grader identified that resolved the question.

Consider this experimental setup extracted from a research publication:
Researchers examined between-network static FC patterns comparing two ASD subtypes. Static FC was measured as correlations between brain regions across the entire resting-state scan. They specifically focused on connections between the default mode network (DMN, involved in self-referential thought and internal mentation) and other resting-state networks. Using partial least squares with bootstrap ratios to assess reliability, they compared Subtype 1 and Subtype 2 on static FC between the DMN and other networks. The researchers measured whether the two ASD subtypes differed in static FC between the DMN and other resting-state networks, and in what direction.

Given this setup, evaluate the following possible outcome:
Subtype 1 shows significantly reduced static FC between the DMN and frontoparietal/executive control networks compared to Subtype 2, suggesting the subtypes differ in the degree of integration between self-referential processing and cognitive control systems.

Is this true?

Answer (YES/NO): NO